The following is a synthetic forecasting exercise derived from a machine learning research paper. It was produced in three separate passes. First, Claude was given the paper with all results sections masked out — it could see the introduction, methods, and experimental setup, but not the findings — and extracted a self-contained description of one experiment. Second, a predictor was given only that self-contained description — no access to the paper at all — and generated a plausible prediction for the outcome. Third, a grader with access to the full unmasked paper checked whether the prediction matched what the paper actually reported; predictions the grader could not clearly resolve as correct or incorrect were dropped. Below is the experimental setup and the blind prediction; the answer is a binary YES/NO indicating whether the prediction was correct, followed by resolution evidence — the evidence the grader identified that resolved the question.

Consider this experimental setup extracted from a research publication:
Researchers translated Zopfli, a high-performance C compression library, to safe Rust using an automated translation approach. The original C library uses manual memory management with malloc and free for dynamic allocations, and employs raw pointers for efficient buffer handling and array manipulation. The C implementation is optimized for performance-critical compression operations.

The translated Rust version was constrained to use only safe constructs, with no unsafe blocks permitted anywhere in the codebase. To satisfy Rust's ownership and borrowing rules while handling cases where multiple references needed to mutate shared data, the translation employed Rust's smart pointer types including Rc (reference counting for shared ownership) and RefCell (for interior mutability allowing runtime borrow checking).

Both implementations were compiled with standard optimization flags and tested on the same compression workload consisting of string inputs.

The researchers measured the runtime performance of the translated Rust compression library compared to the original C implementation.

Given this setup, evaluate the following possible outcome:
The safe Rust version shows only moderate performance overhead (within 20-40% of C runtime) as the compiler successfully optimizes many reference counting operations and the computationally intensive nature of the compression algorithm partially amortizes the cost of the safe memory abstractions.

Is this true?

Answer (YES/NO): NO